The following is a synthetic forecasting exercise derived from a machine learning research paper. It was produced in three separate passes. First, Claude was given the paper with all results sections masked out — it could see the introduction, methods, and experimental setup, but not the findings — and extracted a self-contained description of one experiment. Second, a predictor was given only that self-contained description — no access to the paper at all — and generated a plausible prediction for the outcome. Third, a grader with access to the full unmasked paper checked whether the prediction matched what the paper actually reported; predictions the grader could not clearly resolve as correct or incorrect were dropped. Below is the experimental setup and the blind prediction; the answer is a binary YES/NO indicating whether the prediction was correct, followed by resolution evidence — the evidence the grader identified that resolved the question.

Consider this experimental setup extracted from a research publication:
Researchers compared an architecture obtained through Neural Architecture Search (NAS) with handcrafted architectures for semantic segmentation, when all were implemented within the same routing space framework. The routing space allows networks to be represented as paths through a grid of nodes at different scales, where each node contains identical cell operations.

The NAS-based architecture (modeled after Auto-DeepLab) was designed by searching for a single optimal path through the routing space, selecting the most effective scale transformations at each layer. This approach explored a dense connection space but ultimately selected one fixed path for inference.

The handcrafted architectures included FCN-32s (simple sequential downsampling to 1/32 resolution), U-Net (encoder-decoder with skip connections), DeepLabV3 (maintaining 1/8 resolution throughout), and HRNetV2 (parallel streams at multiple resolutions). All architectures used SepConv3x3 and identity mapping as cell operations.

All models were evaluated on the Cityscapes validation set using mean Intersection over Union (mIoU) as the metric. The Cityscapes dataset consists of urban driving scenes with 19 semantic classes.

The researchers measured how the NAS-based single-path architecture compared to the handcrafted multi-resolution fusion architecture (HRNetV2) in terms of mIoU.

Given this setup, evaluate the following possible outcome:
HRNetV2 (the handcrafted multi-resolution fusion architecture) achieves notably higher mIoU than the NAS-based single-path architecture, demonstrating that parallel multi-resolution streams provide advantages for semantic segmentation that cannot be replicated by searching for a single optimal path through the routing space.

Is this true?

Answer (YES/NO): YES